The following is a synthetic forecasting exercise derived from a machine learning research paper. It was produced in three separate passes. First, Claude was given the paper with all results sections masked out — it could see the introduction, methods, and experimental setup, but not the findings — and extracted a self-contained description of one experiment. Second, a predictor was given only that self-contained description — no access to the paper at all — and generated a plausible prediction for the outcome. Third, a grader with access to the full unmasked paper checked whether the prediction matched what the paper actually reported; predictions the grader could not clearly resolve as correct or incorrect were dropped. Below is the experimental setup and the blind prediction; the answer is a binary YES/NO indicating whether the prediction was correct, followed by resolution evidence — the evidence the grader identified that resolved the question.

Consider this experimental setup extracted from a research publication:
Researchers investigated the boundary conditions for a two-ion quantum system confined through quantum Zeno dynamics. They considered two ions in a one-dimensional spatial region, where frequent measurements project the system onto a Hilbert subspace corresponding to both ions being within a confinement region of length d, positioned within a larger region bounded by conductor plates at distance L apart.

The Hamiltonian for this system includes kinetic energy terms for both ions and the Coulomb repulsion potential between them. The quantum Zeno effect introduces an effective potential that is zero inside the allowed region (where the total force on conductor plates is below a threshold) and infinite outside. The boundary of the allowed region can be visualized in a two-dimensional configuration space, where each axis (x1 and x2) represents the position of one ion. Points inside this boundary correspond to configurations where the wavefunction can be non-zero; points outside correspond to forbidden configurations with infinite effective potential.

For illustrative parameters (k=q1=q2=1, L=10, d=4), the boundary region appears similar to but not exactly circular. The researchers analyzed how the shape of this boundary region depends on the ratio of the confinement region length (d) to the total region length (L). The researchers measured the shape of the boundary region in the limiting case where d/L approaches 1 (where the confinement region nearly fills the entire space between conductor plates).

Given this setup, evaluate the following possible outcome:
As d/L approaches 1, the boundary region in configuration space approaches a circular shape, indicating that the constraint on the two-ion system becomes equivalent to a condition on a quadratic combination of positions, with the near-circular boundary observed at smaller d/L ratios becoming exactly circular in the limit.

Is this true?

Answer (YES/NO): NO